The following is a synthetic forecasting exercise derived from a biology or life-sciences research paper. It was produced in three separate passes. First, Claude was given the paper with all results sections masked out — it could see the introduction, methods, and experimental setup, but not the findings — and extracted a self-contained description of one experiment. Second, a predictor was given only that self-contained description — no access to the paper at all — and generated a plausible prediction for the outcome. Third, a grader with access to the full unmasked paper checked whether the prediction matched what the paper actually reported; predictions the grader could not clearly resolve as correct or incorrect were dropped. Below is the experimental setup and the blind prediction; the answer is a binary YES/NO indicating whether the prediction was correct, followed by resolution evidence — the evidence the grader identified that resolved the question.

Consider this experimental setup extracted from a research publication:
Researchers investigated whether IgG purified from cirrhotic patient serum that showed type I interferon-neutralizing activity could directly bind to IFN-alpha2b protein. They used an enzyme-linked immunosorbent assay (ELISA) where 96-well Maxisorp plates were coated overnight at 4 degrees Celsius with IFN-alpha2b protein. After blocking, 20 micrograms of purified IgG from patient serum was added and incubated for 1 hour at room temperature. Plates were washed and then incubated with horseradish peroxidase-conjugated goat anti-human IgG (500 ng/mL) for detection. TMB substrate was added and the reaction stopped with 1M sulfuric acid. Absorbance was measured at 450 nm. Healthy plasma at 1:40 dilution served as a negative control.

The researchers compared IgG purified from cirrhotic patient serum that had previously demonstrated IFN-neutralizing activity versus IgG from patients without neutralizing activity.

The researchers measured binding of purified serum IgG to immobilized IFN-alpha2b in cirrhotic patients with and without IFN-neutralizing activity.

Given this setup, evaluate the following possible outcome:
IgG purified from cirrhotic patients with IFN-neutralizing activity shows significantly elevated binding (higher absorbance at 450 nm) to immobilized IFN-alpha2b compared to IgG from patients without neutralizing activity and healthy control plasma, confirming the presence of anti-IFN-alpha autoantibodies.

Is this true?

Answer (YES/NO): NO